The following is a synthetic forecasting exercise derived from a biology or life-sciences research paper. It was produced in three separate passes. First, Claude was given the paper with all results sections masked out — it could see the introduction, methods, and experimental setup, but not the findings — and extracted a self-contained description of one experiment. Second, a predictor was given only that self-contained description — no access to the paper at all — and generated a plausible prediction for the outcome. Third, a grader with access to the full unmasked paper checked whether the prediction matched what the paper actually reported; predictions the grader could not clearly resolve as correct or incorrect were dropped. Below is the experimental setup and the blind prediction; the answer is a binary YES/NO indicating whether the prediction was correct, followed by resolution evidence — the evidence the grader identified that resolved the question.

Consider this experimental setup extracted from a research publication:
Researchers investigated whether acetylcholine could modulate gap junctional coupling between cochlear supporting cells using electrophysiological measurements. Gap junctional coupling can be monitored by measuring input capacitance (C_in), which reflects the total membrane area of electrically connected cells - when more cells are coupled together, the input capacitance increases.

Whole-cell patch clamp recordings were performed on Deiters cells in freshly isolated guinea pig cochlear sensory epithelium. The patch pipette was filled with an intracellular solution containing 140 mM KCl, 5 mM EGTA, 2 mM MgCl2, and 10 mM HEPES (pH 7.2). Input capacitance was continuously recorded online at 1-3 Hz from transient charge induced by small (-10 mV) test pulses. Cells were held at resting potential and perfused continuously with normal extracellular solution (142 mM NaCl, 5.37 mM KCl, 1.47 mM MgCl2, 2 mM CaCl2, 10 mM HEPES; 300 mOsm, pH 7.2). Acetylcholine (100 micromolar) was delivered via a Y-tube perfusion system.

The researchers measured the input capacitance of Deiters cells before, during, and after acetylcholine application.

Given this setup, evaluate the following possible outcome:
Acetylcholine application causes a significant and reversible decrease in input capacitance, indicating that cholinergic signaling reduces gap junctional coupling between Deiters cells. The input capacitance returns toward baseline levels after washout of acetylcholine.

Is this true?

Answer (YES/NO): YES